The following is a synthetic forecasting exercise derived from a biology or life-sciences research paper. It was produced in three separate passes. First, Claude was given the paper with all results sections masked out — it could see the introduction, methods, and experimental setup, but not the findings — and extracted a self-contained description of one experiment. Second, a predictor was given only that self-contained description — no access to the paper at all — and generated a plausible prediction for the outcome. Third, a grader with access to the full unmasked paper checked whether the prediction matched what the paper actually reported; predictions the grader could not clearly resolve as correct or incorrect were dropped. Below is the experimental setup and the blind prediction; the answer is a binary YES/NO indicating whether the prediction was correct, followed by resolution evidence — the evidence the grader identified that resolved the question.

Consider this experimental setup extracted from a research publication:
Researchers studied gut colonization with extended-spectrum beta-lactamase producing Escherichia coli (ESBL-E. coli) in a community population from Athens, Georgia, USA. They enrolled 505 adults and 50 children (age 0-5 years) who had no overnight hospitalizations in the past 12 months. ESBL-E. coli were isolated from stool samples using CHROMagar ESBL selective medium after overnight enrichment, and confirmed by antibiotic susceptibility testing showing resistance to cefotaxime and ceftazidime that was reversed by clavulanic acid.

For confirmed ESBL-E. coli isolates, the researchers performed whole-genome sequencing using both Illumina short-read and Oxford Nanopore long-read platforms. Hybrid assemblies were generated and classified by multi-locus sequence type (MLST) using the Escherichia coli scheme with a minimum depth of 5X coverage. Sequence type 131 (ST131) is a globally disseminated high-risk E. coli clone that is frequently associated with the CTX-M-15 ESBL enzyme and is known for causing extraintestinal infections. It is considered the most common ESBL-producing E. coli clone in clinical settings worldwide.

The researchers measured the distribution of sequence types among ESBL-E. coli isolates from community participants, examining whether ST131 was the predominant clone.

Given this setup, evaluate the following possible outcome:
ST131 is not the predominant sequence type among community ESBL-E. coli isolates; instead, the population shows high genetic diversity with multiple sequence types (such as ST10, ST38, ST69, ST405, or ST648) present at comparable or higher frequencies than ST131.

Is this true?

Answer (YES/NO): NO